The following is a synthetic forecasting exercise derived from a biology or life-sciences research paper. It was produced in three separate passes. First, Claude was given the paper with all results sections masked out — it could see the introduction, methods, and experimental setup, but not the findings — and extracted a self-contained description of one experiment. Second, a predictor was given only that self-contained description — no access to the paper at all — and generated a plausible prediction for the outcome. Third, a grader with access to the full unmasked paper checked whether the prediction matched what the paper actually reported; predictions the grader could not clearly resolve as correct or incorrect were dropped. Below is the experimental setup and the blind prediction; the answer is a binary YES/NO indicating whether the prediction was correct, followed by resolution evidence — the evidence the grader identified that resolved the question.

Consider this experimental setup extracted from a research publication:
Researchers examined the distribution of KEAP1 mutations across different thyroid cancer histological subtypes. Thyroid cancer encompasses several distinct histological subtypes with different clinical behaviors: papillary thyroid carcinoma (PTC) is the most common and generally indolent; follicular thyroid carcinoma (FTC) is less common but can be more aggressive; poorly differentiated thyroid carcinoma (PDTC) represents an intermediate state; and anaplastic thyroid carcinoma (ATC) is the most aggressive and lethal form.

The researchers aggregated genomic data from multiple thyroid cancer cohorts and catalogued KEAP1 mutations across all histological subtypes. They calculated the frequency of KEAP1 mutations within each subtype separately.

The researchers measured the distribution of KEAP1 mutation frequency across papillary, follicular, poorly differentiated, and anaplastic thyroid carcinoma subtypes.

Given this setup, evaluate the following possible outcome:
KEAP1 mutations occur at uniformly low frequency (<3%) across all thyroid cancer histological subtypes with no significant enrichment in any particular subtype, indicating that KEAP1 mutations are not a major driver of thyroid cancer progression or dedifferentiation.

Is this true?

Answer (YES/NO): NO